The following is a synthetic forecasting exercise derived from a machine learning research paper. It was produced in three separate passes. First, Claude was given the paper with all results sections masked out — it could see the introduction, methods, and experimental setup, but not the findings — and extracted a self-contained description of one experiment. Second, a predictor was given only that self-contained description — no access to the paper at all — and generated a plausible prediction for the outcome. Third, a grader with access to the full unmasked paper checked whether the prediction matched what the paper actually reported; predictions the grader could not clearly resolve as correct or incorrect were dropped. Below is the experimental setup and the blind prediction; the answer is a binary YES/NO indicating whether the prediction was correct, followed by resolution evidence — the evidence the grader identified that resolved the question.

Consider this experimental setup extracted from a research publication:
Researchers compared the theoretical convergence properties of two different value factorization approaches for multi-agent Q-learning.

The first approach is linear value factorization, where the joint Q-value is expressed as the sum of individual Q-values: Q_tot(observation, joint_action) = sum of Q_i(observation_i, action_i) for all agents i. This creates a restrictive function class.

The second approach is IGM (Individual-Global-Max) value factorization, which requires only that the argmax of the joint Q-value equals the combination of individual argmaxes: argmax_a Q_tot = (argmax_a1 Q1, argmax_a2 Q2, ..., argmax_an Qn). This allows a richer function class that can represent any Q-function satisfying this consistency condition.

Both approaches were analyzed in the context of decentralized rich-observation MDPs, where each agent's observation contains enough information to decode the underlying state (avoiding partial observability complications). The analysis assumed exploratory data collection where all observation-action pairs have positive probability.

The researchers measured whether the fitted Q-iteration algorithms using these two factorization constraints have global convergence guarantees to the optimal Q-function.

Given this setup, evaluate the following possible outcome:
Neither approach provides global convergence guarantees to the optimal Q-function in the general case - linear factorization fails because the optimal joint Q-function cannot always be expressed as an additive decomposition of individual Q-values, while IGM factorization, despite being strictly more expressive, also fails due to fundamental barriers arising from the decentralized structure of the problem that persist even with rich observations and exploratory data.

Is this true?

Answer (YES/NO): NO